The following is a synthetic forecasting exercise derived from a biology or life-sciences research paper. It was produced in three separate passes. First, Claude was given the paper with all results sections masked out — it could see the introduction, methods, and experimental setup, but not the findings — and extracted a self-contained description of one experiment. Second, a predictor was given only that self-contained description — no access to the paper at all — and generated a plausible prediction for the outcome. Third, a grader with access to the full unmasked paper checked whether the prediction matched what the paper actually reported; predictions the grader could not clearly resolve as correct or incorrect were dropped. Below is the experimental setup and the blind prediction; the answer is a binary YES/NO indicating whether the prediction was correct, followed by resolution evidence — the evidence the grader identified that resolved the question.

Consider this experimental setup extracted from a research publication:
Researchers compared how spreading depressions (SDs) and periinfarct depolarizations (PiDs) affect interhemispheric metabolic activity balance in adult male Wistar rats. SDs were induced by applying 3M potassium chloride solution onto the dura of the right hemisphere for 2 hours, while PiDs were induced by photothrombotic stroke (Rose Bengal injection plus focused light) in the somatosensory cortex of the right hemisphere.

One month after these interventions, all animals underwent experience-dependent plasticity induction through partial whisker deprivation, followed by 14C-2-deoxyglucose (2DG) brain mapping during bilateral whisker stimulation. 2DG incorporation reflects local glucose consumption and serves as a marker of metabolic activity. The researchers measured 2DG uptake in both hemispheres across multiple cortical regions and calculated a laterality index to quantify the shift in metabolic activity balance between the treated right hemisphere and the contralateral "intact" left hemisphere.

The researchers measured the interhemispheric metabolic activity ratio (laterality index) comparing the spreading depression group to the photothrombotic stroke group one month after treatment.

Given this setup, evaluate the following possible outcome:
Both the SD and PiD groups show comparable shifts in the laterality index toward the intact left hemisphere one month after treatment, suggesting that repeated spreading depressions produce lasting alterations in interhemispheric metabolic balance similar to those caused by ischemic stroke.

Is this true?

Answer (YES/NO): NO